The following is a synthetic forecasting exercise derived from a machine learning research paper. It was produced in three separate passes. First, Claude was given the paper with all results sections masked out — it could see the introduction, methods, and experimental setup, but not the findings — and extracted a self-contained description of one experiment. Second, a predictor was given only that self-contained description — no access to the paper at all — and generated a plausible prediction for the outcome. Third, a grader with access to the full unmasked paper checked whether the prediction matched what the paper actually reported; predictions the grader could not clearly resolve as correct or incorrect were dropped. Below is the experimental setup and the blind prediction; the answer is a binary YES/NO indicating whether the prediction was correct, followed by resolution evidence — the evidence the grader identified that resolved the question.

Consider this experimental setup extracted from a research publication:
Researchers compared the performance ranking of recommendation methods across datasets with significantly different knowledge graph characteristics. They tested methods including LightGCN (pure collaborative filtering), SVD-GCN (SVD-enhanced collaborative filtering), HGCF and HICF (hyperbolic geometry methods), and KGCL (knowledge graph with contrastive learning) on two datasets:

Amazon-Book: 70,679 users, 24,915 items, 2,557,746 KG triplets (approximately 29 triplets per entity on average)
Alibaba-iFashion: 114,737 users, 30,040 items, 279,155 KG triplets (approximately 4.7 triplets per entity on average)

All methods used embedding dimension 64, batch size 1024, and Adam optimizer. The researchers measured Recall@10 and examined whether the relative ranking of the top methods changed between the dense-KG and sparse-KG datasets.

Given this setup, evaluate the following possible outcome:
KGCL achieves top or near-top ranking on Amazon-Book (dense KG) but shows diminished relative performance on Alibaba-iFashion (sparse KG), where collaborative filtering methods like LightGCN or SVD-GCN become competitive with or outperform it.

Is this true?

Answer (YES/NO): NO